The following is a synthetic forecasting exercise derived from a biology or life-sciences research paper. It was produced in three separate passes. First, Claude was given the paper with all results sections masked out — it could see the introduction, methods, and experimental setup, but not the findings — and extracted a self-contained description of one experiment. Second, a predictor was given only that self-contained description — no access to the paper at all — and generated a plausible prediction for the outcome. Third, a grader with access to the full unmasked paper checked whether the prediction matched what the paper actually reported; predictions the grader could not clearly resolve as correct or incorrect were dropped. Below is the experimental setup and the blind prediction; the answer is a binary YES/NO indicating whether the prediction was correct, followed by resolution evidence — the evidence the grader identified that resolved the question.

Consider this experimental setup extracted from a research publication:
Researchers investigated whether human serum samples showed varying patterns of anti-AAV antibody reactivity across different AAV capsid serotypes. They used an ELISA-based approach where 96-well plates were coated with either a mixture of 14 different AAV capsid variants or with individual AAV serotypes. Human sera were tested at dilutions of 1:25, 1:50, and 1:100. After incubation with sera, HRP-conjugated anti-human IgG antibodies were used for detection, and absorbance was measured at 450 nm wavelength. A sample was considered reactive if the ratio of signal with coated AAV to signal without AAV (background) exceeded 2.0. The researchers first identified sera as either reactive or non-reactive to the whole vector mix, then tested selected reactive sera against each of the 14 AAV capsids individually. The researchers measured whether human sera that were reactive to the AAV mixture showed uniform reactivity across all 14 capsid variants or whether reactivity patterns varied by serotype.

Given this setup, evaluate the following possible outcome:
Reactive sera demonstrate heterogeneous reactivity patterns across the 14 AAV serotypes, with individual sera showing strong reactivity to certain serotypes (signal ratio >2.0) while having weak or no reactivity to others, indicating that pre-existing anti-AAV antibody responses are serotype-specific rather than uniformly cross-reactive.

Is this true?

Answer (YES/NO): YES